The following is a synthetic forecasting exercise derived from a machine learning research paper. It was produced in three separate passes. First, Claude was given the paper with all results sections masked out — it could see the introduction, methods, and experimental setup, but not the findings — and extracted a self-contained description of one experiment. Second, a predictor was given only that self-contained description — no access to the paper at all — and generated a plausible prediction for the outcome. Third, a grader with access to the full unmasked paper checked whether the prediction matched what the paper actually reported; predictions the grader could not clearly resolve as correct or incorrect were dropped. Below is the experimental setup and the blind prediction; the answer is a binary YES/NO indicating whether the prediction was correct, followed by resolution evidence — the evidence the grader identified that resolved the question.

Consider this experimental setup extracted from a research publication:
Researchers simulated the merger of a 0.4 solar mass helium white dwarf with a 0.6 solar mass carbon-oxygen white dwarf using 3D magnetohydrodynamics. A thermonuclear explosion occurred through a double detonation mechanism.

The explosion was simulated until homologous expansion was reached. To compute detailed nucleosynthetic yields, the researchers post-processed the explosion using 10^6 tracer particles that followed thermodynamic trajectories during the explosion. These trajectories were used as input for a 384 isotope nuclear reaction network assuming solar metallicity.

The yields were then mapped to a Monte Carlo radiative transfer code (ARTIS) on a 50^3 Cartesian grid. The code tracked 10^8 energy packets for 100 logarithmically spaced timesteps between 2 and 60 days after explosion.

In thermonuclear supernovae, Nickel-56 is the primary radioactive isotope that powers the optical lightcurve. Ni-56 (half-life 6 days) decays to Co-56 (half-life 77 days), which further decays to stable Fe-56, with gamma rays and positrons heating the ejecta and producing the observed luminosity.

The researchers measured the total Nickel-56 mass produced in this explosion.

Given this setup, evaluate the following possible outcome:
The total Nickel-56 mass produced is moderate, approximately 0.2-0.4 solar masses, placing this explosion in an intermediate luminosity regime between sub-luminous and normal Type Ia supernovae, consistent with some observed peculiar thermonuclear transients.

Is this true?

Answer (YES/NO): NO